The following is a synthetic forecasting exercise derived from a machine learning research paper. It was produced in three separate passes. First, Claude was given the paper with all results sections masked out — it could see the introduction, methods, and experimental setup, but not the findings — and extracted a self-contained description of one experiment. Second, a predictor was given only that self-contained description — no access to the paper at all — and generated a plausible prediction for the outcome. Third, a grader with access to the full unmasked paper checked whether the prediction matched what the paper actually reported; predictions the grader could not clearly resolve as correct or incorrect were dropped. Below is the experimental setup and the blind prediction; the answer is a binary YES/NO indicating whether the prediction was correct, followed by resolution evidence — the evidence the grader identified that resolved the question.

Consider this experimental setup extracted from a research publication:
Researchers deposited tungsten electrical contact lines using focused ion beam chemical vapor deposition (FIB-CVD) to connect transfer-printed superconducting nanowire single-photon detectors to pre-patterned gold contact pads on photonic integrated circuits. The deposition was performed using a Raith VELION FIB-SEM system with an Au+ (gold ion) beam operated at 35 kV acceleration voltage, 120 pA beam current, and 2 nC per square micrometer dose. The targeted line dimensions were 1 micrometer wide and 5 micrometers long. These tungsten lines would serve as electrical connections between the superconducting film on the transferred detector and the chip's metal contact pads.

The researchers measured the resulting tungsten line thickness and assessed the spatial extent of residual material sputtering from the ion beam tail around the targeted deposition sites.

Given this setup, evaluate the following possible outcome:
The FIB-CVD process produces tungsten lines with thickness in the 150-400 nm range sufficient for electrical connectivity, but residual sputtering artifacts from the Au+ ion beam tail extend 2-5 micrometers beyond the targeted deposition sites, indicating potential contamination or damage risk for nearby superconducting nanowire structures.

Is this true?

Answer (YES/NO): NO